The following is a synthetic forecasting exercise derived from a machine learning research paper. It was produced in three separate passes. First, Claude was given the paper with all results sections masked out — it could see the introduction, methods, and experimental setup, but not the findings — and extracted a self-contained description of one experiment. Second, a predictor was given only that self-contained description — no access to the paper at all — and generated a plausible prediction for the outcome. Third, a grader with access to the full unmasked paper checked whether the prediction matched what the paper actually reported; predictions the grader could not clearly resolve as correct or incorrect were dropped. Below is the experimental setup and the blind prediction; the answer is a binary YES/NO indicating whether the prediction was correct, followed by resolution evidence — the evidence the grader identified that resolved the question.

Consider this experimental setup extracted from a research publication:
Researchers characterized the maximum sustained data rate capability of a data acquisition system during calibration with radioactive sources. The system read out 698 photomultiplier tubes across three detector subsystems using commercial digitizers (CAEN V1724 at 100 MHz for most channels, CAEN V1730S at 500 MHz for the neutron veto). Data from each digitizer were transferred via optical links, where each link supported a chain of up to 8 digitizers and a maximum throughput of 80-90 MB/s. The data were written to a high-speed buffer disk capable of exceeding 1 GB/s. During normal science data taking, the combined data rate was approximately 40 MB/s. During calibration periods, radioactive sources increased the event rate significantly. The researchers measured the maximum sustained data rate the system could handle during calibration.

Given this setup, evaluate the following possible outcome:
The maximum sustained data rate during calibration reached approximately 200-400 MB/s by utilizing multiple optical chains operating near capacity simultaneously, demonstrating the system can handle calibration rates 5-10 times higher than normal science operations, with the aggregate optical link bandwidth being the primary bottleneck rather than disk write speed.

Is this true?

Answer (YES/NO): NO